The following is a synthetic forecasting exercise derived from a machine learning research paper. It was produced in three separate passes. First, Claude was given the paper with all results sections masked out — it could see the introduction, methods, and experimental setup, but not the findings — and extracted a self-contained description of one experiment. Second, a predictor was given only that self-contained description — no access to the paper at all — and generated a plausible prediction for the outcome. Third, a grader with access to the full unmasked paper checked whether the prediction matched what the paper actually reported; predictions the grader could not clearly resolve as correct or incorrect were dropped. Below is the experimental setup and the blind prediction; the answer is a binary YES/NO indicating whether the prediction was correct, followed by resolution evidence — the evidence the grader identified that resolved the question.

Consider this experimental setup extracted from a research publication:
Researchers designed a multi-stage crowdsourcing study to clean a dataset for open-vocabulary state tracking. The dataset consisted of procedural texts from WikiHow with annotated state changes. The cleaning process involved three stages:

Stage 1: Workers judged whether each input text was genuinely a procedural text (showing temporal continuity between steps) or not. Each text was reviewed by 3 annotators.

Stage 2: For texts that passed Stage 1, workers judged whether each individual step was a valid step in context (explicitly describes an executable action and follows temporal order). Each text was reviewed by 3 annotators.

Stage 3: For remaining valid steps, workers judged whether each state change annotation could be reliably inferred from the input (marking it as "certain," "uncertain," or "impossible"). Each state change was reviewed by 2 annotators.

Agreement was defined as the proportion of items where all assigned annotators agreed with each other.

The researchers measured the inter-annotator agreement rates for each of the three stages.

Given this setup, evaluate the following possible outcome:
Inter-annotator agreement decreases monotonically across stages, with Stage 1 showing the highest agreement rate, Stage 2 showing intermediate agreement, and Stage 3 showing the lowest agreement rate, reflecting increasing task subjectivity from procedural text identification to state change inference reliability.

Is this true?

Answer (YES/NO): NO